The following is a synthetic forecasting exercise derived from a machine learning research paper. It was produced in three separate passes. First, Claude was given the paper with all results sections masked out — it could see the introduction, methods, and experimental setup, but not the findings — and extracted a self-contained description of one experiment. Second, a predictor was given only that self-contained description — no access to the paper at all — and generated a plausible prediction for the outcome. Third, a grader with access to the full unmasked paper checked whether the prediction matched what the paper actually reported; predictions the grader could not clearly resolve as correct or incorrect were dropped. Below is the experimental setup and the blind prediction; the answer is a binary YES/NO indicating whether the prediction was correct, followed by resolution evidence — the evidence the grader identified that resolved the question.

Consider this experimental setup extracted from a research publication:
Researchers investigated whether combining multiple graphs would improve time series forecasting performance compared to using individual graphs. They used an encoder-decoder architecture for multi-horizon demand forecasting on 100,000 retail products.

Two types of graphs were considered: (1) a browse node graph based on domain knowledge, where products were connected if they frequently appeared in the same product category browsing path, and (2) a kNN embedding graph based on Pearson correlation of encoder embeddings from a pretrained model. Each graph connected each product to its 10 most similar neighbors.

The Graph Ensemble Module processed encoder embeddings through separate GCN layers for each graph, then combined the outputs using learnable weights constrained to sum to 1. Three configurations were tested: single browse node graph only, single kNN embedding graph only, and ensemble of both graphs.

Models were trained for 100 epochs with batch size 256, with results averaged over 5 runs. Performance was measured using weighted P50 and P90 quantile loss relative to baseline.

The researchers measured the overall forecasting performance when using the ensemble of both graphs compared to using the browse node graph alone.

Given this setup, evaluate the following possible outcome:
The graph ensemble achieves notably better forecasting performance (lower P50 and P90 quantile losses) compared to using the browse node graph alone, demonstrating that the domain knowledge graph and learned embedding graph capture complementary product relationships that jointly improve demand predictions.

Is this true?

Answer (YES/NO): NO